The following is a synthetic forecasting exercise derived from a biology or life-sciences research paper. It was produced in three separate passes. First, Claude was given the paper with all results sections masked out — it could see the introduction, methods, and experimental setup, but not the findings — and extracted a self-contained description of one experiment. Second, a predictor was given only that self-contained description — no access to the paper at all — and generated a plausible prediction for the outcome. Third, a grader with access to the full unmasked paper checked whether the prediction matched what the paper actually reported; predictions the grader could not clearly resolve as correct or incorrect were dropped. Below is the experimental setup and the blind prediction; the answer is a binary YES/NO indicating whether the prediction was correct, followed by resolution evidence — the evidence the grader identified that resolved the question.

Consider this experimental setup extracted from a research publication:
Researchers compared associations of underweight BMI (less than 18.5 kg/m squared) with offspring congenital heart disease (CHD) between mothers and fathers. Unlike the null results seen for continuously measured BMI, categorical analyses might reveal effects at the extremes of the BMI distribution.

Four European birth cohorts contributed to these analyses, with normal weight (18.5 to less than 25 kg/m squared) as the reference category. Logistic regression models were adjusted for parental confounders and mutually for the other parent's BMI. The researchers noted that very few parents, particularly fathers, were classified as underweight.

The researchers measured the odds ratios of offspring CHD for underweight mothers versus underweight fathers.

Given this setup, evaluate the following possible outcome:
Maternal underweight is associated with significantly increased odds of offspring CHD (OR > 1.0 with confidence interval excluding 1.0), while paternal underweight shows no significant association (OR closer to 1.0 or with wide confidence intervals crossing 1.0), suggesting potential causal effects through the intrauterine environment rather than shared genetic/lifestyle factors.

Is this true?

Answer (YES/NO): NO